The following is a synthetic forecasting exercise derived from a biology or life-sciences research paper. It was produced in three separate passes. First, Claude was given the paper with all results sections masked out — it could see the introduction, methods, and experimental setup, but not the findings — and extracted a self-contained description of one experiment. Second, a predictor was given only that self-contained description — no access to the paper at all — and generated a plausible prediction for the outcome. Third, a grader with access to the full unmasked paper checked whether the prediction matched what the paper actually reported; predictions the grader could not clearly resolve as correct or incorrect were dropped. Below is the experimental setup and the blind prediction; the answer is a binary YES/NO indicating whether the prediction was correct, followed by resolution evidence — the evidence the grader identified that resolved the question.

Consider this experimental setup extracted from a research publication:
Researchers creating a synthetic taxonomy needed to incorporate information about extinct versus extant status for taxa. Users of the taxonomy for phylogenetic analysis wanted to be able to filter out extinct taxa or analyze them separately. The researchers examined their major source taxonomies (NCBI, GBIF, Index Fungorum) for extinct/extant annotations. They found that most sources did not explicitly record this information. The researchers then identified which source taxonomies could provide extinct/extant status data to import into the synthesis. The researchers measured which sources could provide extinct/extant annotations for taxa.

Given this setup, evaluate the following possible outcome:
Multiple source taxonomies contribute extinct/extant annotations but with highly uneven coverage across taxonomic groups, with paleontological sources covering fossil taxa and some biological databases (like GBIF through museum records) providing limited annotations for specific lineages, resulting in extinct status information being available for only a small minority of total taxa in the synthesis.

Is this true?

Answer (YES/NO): NO